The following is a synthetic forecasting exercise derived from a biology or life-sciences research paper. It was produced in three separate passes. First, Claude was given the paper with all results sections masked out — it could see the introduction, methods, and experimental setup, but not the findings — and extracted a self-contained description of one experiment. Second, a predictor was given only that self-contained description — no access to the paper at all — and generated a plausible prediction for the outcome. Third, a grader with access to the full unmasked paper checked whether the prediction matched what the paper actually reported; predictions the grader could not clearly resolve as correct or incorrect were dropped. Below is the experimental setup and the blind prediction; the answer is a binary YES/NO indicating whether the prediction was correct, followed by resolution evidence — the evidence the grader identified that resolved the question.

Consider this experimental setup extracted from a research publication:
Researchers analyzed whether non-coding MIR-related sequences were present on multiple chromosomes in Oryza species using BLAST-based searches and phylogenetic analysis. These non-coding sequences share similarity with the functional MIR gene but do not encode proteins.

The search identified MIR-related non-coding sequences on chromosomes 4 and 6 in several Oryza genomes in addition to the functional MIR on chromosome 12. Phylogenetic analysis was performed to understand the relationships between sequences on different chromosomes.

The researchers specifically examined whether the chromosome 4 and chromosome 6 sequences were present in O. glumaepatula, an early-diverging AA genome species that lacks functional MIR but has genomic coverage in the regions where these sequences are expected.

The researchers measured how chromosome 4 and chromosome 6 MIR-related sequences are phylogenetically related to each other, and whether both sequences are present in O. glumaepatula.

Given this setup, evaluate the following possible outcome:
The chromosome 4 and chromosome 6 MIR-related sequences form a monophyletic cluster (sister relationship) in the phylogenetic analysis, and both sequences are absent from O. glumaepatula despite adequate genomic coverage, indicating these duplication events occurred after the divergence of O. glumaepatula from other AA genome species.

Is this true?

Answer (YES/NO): NO